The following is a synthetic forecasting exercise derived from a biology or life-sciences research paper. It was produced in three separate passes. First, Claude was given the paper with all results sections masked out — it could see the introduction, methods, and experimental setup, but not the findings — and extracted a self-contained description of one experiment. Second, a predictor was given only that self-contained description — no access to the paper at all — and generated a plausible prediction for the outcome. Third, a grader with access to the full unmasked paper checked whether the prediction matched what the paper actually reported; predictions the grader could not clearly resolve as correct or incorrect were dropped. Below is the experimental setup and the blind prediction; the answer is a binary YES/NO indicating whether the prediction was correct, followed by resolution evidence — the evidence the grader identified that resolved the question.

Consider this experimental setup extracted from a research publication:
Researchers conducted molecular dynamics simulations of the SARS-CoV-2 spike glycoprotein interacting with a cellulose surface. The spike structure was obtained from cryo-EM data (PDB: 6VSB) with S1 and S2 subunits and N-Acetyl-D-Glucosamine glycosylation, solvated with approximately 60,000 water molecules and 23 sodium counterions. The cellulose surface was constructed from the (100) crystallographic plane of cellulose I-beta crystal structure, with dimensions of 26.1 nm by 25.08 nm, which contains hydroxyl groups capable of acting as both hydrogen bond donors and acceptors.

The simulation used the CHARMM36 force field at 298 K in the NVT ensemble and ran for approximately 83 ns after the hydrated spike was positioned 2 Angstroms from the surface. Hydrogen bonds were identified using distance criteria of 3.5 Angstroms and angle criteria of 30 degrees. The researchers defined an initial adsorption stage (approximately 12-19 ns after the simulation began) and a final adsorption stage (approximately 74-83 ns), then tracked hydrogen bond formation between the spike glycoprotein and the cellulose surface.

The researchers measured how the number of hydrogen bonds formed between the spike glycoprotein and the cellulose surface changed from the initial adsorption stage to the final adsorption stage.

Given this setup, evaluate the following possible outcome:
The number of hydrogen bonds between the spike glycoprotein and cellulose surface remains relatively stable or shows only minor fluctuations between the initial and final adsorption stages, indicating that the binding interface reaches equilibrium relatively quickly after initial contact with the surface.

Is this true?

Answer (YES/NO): YES